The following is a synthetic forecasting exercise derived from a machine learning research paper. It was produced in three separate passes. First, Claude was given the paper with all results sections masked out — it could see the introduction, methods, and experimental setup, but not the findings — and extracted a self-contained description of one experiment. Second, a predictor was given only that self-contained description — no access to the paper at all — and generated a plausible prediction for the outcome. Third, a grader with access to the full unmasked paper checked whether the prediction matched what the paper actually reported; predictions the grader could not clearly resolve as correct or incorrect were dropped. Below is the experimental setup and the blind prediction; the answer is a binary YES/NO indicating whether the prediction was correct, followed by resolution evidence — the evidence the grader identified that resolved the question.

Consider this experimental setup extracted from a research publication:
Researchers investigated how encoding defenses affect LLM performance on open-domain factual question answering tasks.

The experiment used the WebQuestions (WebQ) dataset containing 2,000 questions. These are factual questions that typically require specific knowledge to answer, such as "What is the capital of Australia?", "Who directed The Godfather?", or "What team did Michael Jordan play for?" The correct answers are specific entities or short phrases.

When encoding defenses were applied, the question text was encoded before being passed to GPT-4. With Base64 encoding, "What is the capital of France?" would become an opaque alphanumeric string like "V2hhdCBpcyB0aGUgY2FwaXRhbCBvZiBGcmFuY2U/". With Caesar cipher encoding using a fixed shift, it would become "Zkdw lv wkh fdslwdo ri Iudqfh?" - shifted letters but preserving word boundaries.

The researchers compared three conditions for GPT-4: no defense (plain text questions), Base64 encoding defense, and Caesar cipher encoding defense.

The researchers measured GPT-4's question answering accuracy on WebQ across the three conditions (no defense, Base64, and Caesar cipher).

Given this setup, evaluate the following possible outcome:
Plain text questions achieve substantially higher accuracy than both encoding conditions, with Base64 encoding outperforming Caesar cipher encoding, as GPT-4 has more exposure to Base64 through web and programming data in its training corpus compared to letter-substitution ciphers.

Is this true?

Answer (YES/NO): YES